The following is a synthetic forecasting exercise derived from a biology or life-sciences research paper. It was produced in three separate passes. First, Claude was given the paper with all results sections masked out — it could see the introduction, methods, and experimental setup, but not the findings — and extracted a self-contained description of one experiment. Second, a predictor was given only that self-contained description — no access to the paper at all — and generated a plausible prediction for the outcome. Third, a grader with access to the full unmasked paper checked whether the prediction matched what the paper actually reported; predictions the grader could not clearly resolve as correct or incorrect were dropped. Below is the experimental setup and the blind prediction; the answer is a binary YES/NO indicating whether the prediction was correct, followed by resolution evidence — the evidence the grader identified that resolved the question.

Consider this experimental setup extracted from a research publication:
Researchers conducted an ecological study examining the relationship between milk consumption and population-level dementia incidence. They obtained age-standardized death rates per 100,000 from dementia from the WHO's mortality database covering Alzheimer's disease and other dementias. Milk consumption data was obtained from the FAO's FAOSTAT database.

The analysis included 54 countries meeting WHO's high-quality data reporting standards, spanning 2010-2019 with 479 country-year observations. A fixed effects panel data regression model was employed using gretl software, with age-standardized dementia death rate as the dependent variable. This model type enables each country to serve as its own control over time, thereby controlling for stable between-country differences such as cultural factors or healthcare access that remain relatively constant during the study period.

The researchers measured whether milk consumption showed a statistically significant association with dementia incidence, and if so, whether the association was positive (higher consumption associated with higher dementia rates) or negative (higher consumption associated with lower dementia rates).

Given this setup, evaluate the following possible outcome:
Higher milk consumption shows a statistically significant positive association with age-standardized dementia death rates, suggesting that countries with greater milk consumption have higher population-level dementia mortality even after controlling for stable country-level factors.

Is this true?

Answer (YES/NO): YES